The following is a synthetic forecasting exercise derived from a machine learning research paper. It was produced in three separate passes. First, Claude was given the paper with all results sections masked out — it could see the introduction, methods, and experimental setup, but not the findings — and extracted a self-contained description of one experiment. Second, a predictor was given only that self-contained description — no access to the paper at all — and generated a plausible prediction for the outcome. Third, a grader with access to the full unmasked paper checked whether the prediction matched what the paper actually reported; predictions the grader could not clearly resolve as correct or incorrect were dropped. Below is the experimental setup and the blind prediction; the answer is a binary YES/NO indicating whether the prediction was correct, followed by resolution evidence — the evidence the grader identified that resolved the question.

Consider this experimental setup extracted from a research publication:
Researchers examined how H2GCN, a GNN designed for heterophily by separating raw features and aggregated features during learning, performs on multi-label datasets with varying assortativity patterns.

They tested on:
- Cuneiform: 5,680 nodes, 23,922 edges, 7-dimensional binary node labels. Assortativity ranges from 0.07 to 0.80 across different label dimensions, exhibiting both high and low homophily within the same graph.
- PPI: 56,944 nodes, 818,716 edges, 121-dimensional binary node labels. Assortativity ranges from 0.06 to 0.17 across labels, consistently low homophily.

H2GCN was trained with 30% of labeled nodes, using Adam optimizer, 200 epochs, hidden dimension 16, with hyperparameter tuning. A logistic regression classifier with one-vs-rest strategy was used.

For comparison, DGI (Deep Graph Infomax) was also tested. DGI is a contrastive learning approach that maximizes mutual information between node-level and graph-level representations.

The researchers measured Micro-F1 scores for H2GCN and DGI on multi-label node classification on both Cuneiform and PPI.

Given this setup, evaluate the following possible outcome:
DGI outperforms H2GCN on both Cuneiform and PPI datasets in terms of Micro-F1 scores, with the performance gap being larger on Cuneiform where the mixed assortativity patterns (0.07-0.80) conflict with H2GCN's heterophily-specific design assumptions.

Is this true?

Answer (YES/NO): NO